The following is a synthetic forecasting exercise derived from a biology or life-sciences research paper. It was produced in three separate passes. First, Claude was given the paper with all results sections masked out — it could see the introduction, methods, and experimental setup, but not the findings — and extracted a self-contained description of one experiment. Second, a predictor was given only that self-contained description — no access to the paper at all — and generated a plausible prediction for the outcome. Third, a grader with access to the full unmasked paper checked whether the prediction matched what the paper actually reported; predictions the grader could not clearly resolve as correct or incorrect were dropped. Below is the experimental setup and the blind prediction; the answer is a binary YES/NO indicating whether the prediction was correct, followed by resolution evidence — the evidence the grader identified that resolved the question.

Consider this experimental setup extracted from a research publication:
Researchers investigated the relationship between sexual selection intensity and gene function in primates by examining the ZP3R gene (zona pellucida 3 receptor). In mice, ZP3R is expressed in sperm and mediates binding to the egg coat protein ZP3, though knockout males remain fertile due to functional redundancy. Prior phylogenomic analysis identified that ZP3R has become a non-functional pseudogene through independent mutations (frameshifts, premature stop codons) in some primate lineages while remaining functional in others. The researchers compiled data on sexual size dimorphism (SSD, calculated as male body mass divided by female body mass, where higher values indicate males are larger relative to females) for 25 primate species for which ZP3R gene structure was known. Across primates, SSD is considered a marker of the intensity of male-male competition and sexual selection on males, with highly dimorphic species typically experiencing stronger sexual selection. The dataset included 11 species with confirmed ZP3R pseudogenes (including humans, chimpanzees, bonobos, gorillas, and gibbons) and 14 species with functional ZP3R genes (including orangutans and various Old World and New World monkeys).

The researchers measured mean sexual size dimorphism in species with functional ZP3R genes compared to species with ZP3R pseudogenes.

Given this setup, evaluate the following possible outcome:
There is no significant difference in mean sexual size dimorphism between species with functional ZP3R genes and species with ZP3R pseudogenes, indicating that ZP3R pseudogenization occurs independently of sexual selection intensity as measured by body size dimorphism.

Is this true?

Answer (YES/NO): NO